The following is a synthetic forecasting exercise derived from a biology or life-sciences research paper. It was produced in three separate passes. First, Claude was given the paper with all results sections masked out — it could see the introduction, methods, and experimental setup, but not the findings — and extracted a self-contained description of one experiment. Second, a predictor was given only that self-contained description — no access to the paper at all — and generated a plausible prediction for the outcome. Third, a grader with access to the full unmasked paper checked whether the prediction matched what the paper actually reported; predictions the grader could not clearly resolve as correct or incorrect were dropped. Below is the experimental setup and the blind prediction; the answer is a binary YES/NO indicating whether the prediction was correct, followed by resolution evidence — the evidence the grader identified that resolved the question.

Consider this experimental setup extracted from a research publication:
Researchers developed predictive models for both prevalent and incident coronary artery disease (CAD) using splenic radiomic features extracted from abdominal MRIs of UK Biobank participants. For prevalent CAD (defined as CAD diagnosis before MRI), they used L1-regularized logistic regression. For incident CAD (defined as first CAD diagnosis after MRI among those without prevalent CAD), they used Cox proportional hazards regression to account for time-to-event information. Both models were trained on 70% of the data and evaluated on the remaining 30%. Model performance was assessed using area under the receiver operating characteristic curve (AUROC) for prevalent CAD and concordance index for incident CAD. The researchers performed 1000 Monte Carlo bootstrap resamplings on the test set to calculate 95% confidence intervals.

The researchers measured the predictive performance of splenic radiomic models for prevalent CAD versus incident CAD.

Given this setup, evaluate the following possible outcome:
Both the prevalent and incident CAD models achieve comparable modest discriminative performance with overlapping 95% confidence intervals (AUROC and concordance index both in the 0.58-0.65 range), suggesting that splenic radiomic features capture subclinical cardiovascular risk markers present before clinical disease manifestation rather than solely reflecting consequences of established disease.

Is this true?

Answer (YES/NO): NO